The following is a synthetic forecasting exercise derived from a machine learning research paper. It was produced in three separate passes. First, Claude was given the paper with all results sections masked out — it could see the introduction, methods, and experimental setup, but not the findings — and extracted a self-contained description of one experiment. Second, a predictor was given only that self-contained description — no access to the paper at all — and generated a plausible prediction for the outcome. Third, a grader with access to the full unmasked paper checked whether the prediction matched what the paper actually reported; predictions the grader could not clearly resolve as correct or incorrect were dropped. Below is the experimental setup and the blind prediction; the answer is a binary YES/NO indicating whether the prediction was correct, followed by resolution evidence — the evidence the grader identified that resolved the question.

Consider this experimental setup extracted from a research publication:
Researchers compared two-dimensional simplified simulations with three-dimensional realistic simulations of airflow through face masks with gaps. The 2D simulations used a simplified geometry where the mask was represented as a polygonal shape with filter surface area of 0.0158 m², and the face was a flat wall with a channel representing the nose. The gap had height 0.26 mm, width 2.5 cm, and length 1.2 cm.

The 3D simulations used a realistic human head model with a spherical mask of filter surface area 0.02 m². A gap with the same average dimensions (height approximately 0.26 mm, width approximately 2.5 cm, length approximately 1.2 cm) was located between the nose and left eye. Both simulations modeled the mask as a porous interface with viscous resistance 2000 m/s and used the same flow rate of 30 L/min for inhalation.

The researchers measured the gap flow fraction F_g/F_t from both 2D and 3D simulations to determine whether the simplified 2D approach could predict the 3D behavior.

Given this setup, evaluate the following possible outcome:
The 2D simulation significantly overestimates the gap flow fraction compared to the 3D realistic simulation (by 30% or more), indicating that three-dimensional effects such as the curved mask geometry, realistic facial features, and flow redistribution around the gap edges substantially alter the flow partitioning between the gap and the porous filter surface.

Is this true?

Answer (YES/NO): NO